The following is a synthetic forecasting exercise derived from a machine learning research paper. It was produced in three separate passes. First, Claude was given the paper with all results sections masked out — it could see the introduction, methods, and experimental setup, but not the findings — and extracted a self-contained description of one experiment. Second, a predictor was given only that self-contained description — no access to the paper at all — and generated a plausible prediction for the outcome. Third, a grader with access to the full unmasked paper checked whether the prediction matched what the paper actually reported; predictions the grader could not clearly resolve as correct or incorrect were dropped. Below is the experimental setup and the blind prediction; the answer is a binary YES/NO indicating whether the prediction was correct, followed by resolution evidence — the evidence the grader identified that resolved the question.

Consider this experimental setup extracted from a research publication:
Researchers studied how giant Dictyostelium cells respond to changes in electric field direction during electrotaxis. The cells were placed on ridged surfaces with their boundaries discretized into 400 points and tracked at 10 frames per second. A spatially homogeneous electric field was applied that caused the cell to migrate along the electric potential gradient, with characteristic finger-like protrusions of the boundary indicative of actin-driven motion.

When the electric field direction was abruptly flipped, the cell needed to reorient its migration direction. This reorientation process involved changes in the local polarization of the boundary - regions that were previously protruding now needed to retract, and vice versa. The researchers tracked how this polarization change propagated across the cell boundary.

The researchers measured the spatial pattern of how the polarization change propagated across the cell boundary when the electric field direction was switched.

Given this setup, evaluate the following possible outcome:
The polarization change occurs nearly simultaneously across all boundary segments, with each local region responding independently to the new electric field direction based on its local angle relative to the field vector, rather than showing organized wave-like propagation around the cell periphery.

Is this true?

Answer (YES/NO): NO